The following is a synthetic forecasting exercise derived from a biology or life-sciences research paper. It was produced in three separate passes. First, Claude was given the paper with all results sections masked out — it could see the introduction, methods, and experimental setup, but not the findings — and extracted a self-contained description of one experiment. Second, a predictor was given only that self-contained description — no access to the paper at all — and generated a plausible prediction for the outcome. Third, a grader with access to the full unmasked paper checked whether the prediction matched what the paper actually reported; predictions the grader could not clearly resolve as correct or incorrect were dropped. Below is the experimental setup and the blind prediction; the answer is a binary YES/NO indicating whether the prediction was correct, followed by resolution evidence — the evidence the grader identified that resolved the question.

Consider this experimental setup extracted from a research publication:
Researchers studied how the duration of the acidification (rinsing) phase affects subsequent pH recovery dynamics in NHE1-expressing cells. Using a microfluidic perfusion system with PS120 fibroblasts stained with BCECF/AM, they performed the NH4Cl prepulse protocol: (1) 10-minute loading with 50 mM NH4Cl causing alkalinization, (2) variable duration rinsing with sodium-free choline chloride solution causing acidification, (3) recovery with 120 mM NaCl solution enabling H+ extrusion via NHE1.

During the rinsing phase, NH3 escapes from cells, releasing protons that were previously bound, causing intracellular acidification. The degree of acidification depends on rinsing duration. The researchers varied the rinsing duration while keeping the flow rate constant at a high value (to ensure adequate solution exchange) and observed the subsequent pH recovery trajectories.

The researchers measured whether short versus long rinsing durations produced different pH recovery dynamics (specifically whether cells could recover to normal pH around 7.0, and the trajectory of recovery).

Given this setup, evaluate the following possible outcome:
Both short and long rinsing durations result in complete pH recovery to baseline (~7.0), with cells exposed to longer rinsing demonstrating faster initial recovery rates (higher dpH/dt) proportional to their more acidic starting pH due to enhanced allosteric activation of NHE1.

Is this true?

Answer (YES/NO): NO